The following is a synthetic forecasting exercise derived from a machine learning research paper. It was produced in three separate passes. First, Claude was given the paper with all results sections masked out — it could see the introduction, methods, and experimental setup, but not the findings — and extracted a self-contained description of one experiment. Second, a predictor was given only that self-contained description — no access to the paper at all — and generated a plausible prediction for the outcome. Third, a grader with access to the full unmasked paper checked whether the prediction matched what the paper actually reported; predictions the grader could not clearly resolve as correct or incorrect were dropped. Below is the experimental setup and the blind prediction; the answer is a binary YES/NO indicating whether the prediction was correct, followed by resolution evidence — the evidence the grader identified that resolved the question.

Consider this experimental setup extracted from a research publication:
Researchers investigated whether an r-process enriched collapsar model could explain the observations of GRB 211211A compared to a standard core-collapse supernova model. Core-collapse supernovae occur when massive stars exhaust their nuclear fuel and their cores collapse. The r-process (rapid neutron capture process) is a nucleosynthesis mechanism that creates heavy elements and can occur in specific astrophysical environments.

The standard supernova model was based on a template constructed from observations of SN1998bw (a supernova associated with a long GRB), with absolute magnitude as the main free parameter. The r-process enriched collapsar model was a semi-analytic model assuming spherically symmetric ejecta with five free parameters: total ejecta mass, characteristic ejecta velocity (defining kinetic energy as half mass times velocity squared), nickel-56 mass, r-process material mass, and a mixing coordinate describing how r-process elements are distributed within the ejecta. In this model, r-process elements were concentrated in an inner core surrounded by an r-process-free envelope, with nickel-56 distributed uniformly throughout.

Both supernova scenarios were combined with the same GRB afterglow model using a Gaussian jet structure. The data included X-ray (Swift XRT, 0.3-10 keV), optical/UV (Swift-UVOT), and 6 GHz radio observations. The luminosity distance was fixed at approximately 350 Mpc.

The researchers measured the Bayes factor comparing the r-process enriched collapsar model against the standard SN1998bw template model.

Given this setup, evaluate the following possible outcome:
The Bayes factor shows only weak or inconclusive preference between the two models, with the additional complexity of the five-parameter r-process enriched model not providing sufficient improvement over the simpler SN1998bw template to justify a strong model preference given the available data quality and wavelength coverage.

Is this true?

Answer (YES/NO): NO